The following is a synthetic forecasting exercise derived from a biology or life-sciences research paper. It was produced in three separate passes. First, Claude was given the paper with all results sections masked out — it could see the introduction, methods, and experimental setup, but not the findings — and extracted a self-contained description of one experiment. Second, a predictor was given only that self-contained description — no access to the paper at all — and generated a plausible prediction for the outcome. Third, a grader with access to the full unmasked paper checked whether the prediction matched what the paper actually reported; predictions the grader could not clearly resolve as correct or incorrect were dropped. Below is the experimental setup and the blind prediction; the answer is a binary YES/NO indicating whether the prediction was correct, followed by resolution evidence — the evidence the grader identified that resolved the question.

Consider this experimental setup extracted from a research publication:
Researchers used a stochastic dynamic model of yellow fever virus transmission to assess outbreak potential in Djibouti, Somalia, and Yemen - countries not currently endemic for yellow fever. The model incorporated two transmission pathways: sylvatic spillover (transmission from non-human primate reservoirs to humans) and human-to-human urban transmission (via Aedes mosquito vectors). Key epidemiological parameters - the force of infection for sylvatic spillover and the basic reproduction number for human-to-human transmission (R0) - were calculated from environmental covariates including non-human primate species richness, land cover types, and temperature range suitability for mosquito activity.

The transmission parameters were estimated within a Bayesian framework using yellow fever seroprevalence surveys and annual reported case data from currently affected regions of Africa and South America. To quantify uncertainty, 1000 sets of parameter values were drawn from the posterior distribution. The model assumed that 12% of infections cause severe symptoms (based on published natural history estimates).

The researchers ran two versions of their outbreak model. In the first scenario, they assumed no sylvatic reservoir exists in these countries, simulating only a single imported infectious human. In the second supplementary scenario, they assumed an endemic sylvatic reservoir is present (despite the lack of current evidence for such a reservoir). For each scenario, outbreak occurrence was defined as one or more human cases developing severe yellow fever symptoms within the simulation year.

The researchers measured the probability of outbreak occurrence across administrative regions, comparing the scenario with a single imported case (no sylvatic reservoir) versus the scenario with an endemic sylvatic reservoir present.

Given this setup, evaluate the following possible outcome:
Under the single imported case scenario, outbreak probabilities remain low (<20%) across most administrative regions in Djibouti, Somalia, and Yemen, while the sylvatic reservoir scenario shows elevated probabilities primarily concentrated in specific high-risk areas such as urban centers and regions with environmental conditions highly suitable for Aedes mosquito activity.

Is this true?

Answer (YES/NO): NO